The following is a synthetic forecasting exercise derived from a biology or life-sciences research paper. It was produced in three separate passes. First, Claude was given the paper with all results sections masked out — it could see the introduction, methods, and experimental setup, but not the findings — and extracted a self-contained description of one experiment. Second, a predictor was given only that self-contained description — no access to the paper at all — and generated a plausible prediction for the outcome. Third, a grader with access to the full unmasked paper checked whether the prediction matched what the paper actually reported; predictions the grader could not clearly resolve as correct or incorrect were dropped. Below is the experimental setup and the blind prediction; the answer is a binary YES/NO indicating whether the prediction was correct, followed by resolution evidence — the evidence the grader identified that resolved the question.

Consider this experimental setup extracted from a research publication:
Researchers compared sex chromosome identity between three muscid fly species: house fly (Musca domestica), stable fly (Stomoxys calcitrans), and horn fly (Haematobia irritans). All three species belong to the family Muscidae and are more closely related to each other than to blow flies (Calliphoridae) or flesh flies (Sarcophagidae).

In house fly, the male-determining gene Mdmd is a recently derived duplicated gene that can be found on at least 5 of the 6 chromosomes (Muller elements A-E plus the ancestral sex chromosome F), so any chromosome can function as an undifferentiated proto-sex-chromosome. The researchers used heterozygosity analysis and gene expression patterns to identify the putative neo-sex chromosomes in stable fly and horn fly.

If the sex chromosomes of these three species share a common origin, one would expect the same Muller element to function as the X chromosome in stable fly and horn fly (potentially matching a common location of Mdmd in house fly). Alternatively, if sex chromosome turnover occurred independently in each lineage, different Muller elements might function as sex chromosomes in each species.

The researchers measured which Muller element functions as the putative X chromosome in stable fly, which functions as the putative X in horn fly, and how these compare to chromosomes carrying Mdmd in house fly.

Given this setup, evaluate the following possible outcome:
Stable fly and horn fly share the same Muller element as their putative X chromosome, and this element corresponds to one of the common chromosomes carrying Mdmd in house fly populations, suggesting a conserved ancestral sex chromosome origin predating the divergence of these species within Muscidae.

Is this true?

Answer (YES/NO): NO